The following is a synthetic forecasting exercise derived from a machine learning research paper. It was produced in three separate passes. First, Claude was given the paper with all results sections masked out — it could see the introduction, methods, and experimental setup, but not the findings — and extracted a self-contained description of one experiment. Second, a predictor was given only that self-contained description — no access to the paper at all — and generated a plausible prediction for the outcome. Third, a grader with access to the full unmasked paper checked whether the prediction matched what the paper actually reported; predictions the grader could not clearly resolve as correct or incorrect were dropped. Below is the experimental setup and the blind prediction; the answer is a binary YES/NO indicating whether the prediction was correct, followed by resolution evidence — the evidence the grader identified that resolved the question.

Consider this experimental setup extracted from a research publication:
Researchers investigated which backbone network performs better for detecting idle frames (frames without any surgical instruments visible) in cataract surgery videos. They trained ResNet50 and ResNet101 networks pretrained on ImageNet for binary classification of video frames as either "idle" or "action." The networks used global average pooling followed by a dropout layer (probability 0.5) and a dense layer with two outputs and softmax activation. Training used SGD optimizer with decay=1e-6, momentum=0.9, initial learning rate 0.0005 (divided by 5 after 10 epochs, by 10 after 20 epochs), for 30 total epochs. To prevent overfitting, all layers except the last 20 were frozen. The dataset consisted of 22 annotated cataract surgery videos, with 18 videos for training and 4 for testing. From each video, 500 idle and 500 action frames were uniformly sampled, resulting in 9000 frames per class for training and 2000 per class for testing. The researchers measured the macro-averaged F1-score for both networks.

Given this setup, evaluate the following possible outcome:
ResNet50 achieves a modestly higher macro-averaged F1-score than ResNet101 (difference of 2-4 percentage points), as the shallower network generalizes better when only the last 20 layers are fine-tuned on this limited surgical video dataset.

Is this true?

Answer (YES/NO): NO